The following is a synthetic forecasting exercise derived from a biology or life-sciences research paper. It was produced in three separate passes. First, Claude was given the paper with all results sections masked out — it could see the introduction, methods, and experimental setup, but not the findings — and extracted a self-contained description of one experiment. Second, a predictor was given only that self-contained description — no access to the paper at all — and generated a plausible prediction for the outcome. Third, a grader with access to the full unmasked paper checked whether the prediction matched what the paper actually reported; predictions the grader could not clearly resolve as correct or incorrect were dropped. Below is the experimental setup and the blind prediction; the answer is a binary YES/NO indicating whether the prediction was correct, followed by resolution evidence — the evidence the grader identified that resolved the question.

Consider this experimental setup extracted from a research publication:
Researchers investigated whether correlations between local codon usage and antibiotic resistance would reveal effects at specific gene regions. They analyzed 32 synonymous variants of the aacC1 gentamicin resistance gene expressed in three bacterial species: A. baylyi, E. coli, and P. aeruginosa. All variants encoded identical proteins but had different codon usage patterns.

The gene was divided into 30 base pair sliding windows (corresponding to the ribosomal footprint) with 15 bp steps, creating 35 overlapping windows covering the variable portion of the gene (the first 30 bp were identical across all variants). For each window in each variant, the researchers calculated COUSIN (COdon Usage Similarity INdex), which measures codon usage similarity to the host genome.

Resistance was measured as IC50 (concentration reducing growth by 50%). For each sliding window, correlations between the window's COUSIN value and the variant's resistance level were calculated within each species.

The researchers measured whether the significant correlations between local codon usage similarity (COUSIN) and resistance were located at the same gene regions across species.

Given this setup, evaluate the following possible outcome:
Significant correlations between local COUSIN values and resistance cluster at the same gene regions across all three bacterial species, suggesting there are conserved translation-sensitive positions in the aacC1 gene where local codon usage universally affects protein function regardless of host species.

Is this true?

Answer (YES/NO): NO